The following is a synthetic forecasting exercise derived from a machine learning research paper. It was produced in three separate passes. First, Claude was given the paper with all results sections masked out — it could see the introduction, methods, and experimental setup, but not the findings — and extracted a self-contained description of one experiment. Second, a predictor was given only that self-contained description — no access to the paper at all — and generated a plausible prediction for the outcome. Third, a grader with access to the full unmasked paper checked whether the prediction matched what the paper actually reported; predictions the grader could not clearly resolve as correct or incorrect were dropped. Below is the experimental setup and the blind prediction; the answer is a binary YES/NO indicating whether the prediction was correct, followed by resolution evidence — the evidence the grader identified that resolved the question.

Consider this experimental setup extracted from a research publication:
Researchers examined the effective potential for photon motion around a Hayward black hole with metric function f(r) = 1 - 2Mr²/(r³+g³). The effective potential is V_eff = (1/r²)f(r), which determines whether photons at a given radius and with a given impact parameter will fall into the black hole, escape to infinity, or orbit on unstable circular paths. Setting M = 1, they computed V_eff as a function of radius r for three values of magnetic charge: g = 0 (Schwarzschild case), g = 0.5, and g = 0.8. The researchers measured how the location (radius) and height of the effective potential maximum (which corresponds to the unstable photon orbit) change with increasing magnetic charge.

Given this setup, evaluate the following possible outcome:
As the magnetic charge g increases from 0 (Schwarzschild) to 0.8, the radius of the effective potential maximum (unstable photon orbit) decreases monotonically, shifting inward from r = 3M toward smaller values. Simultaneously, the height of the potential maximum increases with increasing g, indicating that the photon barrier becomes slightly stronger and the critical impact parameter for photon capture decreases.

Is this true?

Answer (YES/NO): YES